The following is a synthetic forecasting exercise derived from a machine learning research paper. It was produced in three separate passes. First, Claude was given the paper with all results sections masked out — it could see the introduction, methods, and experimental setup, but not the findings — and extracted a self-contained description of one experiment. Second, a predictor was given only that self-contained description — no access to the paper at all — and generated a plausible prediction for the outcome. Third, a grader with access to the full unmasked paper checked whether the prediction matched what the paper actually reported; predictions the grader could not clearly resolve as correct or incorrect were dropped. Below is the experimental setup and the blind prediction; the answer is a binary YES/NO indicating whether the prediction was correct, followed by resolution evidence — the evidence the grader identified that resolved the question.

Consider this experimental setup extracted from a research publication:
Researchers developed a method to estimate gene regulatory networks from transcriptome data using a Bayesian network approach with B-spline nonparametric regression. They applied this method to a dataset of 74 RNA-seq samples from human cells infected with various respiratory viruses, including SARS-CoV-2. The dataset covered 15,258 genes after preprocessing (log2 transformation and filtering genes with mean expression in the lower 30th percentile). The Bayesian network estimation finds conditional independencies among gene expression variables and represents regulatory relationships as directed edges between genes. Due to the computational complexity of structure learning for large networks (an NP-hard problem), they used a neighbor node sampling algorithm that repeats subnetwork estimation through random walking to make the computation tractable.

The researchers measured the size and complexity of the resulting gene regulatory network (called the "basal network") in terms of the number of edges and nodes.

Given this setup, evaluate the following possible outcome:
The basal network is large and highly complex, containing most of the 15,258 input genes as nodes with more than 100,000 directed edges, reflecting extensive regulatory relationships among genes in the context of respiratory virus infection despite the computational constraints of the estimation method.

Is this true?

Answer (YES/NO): YES